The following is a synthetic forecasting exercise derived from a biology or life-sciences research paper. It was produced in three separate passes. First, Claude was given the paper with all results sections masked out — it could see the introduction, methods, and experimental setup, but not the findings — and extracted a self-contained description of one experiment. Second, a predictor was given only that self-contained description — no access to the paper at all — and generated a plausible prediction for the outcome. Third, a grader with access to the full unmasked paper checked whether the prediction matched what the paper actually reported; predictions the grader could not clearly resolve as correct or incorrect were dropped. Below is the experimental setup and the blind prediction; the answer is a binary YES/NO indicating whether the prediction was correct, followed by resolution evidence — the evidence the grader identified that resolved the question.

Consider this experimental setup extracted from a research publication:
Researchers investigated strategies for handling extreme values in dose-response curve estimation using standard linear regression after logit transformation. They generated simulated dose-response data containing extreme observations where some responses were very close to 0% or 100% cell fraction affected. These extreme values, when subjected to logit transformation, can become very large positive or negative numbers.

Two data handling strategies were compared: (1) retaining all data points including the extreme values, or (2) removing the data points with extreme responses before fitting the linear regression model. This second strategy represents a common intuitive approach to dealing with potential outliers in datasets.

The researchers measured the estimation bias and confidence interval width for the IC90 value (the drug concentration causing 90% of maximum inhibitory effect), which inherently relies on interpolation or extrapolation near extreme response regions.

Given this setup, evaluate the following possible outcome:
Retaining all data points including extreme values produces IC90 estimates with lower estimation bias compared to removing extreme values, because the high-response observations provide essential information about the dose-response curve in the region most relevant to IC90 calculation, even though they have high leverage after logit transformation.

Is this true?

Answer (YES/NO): NO